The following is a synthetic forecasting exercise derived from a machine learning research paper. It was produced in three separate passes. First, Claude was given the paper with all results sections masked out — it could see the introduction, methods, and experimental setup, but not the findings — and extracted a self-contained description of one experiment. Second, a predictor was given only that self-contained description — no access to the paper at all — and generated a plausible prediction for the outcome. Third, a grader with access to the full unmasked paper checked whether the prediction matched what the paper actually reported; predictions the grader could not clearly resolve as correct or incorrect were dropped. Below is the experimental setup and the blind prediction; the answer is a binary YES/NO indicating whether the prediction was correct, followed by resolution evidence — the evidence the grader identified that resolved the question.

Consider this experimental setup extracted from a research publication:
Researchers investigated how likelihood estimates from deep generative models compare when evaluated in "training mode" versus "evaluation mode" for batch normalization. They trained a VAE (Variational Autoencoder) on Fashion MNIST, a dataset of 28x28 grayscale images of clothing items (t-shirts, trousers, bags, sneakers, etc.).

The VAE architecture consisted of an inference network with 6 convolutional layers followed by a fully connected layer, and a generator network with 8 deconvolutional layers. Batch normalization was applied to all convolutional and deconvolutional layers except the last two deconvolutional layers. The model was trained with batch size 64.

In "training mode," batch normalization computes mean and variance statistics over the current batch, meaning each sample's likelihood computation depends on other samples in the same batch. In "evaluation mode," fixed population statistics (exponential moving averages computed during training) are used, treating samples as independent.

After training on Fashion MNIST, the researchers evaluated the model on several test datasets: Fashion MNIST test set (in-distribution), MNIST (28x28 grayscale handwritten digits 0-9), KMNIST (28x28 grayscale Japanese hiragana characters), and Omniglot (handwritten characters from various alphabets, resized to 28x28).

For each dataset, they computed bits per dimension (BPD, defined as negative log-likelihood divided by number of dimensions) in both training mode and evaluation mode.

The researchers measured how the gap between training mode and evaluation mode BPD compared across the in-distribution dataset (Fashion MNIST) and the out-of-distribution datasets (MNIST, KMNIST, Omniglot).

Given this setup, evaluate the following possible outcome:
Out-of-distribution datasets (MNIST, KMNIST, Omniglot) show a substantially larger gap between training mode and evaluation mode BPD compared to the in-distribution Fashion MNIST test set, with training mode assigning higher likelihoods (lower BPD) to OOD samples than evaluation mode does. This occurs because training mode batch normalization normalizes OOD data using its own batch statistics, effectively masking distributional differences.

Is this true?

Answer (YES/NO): NO